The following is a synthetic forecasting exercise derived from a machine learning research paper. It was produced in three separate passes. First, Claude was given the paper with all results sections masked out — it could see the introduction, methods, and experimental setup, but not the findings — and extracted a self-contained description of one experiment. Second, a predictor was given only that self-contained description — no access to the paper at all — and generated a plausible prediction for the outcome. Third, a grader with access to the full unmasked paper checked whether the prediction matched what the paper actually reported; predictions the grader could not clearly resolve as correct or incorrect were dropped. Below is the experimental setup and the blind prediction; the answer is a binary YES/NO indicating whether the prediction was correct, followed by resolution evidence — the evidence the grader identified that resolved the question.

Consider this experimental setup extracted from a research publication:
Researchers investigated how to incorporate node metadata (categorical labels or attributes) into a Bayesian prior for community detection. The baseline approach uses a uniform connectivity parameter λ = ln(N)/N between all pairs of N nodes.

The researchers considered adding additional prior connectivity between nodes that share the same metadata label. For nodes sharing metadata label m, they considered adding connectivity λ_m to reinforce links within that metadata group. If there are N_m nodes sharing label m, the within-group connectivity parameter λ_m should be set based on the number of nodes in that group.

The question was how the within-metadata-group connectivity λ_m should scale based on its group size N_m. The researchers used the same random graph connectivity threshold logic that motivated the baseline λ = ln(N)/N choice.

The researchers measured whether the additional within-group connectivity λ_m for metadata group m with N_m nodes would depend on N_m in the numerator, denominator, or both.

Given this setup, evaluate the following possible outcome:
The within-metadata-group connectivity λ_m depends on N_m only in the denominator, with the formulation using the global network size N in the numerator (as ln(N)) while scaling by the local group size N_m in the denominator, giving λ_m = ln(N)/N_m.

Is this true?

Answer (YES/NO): NO